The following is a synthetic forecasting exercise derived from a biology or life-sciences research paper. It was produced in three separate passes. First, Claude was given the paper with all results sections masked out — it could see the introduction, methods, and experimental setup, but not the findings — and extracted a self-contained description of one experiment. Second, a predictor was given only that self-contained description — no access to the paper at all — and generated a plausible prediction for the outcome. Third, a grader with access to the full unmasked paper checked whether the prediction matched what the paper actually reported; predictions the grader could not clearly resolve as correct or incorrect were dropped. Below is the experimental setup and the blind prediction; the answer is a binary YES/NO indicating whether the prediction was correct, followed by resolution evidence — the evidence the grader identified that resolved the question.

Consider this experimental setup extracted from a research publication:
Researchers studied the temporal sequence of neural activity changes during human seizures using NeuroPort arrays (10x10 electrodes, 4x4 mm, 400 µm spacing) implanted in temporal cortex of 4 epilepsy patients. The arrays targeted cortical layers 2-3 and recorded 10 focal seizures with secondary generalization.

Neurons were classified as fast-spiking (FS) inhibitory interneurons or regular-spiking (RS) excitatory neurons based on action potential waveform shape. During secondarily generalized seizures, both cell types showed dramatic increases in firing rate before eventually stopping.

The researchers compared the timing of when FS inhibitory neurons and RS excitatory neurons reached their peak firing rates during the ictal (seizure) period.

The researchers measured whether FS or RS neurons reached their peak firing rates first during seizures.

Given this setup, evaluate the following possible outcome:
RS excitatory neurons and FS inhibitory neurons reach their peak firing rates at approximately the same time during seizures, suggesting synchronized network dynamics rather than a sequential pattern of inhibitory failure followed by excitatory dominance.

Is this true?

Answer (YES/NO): NO